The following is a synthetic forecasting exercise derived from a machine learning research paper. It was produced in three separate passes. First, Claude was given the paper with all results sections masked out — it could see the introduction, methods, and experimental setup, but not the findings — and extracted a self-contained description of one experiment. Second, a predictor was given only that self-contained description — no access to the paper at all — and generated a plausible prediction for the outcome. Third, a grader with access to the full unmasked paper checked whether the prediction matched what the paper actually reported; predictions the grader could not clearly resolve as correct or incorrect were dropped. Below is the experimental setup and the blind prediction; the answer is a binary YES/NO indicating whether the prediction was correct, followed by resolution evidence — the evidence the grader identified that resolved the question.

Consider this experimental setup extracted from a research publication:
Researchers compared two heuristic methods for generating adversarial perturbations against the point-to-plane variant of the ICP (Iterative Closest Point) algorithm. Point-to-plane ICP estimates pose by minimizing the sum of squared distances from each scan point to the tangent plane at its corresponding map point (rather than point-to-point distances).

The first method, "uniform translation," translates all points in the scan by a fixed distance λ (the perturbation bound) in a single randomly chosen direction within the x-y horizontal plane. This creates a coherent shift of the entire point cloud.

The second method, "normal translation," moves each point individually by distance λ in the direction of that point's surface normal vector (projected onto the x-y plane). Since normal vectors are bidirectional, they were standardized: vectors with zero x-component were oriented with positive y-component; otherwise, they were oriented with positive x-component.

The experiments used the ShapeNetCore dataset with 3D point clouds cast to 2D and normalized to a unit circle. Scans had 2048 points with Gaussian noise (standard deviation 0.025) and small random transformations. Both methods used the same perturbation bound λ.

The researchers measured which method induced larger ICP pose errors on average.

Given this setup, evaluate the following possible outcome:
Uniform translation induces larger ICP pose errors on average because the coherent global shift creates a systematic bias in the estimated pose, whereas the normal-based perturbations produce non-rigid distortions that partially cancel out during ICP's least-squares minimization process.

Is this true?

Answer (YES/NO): NO